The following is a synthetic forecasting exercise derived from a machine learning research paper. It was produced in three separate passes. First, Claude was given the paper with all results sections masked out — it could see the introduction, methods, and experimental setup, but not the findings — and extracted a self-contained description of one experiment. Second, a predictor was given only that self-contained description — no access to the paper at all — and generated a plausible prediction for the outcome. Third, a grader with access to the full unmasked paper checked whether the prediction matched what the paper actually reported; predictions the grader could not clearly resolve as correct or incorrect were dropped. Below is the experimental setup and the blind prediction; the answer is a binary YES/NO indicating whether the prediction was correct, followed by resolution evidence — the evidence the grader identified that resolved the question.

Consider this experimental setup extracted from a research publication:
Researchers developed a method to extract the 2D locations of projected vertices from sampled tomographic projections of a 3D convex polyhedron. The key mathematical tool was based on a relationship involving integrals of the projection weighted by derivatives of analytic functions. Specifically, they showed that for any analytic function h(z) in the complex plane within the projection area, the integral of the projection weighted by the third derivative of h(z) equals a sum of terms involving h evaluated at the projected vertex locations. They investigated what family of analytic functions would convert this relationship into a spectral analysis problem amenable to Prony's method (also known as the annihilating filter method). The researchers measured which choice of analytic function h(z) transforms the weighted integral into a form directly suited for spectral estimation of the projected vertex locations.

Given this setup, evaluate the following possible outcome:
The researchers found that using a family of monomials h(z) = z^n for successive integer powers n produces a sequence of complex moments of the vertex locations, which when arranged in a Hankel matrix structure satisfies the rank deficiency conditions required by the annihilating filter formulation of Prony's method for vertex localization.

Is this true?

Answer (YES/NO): NO